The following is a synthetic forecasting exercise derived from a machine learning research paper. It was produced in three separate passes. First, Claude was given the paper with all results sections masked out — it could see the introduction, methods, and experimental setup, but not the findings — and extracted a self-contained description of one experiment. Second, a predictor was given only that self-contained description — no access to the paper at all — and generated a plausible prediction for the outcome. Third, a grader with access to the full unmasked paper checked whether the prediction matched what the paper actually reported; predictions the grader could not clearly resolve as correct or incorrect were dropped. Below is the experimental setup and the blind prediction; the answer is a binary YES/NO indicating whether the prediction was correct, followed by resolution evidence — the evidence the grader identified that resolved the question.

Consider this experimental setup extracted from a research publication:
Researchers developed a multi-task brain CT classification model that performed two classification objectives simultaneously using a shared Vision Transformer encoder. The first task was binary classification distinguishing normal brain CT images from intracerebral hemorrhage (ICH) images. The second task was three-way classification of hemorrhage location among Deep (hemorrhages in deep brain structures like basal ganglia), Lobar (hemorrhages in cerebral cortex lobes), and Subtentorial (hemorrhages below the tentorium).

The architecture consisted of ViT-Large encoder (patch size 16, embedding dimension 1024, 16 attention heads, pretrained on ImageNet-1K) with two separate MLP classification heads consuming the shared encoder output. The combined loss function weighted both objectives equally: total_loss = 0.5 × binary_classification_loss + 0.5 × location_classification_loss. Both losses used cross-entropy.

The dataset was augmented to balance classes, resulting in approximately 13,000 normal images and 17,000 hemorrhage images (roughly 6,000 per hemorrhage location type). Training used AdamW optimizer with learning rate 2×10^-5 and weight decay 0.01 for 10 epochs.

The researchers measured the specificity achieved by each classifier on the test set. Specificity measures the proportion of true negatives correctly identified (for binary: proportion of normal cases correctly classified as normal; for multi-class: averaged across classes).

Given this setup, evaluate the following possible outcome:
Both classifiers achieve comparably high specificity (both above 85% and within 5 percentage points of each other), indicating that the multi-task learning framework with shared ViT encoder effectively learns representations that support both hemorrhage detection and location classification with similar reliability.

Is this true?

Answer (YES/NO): YES